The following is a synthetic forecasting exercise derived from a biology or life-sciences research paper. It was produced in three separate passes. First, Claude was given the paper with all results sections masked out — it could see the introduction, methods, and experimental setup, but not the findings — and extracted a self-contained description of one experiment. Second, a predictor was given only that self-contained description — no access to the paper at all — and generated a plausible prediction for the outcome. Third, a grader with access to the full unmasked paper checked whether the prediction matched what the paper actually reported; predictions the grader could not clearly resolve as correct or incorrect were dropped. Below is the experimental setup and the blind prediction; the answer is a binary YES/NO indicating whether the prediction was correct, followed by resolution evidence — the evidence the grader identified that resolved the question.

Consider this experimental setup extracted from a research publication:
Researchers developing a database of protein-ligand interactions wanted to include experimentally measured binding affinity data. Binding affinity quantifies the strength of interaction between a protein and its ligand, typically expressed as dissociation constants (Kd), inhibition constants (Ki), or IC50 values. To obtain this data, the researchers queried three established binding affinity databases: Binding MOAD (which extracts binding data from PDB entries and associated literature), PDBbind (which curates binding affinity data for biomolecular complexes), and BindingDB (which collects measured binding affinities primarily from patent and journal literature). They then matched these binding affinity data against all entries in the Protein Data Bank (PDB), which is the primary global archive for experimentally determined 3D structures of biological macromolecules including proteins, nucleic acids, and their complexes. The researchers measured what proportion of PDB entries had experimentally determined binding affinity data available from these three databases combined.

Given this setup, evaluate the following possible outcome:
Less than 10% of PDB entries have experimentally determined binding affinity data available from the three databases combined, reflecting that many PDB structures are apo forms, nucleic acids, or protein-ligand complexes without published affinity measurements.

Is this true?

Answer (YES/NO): YES